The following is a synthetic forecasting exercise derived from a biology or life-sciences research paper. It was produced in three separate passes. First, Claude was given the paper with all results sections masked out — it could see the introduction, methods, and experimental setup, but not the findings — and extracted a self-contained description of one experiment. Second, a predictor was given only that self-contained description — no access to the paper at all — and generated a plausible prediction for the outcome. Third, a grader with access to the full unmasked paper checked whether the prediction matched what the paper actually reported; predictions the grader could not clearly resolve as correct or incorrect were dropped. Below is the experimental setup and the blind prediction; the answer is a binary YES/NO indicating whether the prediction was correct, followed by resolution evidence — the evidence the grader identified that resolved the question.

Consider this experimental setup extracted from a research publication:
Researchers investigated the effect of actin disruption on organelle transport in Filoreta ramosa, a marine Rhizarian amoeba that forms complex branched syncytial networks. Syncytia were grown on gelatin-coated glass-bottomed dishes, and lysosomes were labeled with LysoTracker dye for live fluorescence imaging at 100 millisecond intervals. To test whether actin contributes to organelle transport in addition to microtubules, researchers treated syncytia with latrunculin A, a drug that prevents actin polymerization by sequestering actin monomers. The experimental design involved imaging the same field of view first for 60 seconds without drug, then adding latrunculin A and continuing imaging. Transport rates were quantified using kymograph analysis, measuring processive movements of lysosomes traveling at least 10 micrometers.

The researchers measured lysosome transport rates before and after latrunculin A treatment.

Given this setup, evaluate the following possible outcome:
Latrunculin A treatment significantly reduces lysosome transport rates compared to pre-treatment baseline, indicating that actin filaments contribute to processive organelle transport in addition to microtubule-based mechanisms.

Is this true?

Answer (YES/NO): NO